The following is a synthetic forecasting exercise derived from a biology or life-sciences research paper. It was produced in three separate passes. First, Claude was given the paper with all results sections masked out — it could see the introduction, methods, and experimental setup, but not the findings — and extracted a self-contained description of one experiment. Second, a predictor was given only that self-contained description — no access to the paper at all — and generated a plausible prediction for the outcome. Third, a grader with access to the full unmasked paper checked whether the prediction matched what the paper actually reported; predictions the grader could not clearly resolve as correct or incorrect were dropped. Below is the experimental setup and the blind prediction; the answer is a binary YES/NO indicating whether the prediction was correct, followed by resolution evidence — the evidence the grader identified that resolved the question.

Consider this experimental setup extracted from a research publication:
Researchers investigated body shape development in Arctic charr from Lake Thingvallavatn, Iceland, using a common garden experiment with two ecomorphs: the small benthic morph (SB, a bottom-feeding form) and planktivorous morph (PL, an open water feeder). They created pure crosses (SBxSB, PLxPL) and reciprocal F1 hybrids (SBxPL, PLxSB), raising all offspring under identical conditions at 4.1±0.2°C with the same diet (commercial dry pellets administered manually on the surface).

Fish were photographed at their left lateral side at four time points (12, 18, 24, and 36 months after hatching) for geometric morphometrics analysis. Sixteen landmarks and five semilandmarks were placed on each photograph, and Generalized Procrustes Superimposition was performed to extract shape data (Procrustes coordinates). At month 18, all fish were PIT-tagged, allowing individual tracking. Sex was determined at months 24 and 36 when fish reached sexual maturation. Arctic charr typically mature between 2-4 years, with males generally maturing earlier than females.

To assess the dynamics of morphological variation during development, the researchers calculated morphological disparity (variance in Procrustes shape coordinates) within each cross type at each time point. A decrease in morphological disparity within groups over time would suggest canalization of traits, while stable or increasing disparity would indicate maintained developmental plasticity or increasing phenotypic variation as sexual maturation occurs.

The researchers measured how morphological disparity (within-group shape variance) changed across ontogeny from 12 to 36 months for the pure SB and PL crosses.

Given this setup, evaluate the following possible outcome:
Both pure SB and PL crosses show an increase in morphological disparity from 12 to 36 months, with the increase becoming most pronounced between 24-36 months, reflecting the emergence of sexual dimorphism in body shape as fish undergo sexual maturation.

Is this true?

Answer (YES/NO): YES